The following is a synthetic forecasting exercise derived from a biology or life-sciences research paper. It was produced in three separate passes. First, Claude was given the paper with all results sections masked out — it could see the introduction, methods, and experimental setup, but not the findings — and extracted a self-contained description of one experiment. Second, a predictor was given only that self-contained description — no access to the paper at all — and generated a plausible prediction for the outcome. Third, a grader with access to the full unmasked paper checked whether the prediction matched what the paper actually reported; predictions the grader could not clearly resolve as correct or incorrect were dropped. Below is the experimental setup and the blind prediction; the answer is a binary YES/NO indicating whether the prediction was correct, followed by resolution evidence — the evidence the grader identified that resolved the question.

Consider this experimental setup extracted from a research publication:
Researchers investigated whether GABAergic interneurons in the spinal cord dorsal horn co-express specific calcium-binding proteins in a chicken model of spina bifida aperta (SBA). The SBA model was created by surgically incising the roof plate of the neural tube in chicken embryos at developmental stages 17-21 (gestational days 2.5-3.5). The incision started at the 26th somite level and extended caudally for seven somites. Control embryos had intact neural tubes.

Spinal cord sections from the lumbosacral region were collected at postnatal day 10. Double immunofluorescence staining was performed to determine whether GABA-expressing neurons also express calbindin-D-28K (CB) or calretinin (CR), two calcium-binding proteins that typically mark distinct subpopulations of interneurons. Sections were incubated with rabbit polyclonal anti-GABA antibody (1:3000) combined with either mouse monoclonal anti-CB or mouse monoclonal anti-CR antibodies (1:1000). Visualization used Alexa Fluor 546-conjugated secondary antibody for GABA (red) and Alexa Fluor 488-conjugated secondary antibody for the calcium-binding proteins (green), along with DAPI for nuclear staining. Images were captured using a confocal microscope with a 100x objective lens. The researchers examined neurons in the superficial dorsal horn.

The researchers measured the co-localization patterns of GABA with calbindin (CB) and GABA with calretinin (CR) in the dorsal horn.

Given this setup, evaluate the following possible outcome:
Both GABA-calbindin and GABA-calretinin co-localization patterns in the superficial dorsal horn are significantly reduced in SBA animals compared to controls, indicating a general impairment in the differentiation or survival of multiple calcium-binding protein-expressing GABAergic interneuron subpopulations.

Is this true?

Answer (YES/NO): YES